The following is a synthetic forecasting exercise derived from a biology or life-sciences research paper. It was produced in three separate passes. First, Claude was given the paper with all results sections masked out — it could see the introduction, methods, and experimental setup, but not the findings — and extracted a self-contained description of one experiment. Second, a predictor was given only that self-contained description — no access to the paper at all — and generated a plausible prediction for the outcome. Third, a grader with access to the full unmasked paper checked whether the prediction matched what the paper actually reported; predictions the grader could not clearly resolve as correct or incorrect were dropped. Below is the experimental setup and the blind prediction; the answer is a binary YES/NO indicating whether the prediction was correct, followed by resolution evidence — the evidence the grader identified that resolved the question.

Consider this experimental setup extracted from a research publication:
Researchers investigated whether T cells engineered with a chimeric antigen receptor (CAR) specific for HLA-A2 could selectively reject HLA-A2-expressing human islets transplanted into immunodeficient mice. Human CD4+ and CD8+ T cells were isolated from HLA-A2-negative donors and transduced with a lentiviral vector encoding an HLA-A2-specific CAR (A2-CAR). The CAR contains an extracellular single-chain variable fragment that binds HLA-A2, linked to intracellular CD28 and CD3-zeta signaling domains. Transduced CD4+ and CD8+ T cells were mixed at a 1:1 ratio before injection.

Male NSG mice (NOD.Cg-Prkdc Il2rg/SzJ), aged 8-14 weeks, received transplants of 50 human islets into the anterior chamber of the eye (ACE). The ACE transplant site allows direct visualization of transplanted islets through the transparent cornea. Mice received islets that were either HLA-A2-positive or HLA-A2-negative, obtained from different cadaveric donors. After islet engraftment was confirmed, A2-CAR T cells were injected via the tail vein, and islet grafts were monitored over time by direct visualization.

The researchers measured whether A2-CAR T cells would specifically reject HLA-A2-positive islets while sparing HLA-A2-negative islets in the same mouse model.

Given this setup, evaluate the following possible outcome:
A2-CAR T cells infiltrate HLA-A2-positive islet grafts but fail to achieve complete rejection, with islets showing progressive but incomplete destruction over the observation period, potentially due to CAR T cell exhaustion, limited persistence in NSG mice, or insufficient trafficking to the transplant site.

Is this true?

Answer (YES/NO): NO